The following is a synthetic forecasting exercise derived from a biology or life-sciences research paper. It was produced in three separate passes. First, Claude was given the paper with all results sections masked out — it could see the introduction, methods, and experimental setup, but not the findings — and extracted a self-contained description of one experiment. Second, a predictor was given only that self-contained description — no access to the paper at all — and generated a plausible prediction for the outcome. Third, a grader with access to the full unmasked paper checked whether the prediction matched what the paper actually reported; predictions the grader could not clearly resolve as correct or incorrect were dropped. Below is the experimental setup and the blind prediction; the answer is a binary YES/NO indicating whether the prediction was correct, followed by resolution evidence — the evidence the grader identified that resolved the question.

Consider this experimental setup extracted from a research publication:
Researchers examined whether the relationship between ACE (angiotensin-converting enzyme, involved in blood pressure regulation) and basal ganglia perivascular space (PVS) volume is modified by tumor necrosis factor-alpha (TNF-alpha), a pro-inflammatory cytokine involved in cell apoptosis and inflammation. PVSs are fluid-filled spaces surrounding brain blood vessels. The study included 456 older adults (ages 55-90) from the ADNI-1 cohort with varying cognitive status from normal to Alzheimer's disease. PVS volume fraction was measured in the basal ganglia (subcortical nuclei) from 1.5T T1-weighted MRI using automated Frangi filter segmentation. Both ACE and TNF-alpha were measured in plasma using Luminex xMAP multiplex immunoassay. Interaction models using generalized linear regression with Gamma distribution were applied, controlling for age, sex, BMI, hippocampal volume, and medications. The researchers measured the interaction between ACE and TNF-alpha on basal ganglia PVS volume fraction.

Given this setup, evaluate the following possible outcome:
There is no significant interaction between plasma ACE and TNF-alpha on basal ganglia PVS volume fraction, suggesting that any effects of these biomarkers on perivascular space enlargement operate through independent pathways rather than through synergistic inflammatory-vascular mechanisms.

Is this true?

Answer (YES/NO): YES